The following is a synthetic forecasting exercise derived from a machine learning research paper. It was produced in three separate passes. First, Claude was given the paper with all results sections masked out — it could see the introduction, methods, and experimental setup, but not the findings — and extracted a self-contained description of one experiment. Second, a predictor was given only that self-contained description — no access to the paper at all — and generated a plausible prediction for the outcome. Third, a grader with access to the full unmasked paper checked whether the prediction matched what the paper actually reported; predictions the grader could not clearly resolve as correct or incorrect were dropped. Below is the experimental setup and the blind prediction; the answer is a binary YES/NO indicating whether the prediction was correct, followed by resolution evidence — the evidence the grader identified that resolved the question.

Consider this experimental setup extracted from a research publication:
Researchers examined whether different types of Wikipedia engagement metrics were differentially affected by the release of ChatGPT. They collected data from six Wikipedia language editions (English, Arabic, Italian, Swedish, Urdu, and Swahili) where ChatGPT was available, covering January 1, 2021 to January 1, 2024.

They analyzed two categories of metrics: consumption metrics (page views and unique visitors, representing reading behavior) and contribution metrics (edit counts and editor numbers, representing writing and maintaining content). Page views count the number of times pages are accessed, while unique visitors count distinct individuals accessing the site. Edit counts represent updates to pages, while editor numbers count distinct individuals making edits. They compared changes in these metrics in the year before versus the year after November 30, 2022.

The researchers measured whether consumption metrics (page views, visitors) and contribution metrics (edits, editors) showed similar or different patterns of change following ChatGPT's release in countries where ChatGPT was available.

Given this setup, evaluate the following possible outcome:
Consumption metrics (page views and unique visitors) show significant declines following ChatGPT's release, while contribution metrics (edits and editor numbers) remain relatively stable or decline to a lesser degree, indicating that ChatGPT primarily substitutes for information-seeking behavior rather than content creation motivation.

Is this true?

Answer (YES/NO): NO